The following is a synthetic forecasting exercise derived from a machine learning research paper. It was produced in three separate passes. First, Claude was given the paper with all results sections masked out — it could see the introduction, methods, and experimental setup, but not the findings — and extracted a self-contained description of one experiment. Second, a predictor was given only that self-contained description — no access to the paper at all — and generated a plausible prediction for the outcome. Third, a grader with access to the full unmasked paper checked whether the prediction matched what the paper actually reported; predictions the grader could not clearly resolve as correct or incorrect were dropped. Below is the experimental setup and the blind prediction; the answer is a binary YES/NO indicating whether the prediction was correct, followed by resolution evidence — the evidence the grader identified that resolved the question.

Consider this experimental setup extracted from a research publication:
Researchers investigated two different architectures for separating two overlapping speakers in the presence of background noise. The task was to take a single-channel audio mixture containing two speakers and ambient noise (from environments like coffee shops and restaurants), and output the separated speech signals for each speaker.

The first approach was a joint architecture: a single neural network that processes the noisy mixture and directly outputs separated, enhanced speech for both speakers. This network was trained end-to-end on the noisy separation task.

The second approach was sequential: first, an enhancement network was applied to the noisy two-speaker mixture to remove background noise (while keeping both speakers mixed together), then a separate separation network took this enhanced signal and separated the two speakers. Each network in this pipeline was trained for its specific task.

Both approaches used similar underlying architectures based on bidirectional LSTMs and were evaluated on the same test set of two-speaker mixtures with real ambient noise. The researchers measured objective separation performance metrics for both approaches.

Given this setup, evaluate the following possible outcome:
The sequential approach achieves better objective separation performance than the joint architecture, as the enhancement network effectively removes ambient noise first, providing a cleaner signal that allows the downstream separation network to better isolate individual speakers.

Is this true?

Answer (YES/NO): NO